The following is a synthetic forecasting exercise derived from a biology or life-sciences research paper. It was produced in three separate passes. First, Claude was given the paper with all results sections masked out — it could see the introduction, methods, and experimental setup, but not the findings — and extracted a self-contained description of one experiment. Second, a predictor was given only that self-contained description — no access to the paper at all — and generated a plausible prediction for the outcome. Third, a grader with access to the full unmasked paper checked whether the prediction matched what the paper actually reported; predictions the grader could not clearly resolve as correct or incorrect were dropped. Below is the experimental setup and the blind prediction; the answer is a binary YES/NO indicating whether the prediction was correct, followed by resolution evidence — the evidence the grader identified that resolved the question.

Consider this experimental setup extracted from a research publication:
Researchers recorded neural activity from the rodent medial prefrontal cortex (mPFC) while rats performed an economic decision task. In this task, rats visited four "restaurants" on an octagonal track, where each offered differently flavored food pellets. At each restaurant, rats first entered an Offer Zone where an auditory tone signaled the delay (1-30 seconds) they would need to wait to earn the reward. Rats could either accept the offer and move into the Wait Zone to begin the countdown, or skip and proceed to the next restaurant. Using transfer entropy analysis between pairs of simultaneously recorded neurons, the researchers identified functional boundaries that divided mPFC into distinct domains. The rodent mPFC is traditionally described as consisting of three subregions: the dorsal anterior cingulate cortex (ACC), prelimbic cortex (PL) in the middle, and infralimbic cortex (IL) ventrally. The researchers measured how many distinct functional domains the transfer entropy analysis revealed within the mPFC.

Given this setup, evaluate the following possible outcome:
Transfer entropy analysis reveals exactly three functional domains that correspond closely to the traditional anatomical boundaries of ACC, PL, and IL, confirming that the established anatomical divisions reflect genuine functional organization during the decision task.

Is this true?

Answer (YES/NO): NO